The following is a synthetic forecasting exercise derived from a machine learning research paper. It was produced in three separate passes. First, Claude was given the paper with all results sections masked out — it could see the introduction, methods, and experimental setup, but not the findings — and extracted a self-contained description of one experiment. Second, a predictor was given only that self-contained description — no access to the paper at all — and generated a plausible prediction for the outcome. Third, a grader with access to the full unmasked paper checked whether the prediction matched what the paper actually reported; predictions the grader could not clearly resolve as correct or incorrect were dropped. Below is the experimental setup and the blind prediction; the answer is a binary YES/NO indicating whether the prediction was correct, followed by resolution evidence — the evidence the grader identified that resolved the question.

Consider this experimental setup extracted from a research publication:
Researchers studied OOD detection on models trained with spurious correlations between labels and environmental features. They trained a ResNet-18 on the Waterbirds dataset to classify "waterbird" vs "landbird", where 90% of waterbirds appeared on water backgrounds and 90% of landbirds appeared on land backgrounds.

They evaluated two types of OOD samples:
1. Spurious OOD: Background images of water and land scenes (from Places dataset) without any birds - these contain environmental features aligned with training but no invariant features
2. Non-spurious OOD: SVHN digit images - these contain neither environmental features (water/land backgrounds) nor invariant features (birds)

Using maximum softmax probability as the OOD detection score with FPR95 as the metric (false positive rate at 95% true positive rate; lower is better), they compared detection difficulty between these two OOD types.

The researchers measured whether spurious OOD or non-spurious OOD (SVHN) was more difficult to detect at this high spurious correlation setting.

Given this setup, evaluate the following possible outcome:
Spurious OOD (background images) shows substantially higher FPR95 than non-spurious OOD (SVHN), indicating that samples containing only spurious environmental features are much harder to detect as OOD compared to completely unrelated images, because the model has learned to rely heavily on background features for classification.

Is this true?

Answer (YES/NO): YES